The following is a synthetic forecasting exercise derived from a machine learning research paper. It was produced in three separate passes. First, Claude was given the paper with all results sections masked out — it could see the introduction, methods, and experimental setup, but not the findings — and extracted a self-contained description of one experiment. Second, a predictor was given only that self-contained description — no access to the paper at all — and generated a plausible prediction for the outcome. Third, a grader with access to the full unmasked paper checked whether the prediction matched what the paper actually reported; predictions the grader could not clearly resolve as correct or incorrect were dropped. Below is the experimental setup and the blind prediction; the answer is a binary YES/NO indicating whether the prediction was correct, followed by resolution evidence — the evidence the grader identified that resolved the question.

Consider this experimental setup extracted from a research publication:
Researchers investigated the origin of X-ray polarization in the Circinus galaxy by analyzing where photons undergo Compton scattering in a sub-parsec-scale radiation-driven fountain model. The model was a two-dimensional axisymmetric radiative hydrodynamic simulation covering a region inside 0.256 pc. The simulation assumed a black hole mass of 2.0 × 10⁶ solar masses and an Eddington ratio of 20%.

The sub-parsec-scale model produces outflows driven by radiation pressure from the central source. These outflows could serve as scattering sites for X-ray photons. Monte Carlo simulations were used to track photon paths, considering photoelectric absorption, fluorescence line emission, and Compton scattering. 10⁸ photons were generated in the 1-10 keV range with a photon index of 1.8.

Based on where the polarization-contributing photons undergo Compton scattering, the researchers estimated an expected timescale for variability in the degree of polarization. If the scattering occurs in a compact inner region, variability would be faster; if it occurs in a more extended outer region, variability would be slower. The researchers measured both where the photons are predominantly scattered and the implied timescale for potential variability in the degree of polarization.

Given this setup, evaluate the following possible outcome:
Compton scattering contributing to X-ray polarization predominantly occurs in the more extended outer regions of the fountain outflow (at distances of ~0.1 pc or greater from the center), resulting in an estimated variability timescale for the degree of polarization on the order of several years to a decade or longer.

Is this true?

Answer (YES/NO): NO